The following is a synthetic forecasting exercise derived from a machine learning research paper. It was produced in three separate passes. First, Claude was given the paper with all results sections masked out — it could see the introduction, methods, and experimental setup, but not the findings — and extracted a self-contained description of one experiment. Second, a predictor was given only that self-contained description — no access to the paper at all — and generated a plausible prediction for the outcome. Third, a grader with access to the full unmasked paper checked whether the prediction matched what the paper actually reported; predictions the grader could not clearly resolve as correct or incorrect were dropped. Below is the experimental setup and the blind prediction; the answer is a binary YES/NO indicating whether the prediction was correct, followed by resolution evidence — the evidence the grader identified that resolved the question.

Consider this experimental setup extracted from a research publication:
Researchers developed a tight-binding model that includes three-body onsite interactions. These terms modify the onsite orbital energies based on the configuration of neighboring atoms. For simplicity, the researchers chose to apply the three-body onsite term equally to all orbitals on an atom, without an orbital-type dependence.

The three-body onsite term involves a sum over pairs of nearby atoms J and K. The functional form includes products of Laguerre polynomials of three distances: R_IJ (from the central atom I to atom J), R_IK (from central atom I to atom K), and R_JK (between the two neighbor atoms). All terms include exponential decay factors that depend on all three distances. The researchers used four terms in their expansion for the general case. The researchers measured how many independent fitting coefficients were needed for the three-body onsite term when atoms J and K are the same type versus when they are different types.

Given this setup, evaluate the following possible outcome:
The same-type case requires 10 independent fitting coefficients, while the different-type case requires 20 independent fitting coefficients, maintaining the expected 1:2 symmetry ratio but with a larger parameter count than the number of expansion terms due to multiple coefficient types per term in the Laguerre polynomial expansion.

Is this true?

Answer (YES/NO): NO